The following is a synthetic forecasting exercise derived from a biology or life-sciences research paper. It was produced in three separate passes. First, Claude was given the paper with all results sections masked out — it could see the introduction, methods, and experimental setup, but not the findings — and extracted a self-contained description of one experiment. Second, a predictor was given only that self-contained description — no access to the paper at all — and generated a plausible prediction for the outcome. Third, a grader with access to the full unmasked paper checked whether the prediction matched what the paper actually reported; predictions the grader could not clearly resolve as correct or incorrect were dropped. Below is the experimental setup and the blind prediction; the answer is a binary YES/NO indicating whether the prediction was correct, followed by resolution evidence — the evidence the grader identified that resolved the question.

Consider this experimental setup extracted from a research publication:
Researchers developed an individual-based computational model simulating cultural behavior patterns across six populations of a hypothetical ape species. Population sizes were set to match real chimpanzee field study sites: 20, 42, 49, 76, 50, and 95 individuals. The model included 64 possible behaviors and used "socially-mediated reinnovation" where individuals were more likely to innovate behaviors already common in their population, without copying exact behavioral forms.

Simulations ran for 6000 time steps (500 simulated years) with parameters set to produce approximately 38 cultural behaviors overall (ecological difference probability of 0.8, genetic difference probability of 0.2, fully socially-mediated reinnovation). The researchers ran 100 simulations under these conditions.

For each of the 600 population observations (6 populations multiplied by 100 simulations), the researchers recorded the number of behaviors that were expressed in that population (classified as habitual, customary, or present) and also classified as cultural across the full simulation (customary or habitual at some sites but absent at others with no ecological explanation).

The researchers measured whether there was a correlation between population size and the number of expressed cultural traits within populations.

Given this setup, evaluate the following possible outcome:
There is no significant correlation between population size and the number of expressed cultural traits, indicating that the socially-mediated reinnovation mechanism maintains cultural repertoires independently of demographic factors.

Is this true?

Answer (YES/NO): NO